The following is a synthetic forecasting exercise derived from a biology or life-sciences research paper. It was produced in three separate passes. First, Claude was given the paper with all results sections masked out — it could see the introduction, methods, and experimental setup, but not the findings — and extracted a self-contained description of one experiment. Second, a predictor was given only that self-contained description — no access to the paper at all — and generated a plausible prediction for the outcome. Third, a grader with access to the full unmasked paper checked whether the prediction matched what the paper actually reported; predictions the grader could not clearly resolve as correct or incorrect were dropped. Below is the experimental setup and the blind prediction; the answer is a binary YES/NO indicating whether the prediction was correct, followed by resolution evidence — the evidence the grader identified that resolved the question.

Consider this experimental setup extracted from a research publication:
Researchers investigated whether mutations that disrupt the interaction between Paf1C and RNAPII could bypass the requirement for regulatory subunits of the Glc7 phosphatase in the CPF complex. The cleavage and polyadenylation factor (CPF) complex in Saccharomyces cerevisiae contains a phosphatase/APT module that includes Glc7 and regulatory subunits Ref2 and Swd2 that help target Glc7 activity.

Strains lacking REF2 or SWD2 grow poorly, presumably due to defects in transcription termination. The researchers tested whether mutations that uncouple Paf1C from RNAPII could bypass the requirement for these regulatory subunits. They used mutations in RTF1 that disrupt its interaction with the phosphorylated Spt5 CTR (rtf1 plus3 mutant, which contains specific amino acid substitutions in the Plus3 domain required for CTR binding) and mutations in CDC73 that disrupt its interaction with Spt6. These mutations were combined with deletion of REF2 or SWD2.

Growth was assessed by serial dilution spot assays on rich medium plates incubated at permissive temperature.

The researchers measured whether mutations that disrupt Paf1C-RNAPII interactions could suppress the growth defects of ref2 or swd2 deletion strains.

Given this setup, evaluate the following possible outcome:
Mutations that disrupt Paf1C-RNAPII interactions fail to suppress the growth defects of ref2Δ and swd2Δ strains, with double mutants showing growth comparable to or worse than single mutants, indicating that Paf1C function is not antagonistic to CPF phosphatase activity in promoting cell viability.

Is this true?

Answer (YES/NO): NO